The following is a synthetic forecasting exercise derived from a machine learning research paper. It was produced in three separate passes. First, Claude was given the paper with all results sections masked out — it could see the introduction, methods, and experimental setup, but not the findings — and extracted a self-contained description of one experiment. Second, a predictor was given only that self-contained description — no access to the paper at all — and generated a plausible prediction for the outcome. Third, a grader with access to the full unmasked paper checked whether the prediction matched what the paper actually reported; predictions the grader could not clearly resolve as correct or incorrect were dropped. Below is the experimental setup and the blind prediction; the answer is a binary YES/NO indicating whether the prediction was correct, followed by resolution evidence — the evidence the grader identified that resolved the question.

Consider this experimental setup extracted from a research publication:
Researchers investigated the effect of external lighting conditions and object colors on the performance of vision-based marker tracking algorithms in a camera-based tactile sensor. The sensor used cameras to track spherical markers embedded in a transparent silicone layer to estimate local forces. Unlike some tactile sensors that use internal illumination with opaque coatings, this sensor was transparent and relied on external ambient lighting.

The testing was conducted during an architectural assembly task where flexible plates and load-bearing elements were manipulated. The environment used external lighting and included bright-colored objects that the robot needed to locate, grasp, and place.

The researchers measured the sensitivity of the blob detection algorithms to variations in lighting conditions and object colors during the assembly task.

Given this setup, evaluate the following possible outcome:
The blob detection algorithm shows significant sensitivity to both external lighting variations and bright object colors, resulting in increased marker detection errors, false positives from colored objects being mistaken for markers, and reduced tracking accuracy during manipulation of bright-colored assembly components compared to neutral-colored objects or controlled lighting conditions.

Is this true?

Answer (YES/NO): NO